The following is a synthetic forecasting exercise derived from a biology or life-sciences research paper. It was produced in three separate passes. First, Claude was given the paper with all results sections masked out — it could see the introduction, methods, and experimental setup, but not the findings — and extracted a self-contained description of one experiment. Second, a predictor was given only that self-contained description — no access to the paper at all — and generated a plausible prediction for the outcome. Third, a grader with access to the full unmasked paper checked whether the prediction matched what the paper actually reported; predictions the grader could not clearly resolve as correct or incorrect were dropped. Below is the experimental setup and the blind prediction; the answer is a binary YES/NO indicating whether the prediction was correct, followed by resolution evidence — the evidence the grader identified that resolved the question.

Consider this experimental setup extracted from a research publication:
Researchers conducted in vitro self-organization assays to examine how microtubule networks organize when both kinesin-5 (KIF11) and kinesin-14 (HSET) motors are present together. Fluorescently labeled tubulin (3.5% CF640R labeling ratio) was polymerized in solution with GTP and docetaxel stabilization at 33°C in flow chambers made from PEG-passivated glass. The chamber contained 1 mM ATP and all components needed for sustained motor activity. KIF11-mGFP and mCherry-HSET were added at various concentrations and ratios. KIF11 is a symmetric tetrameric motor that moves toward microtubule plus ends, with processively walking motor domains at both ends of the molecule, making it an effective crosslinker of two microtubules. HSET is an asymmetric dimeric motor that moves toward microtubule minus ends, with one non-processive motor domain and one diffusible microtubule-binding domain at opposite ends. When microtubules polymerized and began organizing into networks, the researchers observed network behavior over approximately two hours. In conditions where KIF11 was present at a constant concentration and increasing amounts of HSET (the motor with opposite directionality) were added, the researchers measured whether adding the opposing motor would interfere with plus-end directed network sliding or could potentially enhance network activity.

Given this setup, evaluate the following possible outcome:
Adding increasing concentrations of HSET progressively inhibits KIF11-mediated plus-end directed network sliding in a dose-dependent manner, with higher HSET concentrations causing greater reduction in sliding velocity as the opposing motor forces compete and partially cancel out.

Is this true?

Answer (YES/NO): NO